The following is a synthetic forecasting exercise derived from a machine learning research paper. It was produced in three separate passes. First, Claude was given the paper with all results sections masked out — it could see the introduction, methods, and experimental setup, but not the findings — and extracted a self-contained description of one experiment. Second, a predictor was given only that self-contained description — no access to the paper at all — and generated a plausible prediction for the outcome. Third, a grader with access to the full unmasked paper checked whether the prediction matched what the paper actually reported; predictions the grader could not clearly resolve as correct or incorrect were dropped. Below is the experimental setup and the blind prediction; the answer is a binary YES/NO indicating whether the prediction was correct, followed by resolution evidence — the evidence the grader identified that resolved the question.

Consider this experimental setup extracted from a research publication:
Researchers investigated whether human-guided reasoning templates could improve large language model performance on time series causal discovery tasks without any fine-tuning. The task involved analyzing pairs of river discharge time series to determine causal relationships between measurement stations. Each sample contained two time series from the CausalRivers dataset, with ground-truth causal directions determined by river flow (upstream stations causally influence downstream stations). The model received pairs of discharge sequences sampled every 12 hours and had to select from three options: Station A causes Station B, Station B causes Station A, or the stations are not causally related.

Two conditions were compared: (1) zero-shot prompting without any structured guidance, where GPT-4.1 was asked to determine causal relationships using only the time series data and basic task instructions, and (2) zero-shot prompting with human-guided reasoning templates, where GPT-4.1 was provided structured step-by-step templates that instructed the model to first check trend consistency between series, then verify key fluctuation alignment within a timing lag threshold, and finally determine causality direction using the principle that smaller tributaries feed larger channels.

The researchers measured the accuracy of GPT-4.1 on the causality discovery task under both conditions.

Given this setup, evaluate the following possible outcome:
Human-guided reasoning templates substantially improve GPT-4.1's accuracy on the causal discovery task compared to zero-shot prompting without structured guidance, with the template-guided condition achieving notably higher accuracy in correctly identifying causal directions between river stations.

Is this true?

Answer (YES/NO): YES